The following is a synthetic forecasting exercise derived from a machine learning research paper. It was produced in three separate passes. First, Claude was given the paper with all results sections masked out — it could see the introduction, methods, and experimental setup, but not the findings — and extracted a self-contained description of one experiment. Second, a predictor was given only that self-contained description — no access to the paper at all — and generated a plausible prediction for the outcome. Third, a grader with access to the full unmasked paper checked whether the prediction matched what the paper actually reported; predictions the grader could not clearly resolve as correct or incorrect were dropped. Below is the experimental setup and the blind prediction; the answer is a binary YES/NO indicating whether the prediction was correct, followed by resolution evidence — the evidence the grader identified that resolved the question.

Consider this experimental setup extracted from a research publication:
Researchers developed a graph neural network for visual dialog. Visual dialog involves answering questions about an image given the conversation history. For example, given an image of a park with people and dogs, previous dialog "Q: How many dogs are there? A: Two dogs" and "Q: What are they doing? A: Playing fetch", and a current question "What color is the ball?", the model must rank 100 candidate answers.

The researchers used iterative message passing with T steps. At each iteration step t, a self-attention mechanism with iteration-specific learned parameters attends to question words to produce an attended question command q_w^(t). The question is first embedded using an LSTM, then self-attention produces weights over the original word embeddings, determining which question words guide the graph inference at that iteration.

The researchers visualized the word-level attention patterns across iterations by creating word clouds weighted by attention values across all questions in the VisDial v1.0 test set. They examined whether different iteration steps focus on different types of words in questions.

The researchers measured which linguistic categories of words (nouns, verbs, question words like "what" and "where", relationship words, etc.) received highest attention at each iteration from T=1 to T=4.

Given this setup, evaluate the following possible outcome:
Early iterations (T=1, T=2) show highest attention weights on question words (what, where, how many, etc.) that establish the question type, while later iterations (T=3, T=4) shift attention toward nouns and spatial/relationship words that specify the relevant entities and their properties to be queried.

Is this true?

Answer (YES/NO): NO